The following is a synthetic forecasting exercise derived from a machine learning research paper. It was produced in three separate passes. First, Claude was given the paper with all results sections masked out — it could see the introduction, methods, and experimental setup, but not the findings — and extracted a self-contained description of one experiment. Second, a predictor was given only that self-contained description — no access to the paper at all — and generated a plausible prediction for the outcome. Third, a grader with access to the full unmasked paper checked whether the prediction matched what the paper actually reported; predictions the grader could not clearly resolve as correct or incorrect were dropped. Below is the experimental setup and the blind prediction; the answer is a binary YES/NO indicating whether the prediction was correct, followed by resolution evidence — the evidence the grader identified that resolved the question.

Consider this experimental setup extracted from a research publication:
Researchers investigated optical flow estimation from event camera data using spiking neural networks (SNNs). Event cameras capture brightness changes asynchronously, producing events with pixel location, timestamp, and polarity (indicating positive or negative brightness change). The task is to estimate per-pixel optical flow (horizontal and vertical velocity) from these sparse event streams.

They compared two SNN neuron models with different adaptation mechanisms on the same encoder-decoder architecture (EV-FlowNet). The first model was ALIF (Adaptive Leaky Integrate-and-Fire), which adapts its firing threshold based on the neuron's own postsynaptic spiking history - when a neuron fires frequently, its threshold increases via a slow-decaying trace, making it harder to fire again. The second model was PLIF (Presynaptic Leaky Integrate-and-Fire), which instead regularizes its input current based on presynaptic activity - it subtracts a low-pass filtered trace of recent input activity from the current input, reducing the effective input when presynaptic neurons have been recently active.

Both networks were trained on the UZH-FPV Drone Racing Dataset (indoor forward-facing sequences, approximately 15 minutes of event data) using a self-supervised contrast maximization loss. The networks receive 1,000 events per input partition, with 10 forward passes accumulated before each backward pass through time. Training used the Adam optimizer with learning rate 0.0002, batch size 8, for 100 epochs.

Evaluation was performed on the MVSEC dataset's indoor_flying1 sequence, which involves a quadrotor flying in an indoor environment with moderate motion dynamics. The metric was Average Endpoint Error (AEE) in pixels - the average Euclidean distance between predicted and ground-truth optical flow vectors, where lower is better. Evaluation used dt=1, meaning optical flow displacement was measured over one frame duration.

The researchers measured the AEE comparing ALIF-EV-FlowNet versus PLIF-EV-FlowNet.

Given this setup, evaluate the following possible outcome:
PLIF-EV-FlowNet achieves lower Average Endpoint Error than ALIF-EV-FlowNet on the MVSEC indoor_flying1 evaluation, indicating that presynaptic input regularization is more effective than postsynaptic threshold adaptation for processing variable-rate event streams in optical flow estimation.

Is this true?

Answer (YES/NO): YES